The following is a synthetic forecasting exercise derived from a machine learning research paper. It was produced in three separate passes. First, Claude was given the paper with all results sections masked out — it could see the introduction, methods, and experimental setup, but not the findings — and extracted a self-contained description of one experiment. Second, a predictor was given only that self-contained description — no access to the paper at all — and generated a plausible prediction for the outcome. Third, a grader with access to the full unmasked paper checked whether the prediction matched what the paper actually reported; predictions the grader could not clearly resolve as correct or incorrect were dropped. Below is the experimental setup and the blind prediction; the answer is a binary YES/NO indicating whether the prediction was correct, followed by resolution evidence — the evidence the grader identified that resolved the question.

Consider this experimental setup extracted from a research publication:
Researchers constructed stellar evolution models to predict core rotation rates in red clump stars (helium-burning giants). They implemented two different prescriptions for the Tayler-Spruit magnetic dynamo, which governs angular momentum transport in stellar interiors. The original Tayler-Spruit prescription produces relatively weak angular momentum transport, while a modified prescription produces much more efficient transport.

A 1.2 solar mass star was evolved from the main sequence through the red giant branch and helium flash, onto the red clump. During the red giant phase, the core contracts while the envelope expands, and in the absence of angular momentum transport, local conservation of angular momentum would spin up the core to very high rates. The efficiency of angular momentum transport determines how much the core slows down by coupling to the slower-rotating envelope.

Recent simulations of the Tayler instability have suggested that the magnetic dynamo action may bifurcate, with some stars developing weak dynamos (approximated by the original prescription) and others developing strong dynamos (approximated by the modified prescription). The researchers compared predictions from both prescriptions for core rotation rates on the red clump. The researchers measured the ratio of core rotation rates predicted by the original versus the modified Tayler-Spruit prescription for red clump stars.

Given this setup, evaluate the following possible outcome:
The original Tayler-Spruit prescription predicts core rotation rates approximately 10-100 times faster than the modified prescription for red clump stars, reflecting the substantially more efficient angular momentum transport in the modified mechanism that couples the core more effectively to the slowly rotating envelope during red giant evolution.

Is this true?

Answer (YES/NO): YES